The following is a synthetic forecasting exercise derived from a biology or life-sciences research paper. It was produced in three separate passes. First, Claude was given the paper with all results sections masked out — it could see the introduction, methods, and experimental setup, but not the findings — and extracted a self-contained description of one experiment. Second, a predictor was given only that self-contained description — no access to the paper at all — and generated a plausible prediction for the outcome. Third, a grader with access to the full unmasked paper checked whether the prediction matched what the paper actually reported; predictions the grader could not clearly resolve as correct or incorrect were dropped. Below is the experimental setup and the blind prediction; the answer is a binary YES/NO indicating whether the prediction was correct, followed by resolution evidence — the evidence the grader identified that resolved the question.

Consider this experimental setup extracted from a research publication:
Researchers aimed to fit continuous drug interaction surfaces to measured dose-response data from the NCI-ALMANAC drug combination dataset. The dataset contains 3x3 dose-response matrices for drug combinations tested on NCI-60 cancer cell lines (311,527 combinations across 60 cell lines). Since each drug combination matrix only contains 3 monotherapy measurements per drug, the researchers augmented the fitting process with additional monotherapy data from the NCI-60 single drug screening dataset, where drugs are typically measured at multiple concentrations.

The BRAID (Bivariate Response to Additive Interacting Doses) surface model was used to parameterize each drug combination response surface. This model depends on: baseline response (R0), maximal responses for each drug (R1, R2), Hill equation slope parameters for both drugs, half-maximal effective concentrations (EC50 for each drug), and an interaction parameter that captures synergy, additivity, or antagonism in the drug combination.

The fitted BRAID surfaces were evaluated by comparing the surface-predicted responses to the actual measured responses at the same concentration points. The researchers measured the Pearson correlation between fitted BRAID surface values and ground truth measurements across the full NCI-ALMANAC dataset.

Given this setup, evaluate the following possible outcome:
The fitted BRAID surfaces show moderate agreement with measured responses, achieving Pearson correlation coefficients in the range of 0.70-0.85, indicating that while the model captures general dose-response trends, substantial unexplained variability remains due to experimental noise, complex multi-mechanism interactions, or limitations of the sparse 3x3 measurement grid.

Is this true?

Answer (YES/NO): NO